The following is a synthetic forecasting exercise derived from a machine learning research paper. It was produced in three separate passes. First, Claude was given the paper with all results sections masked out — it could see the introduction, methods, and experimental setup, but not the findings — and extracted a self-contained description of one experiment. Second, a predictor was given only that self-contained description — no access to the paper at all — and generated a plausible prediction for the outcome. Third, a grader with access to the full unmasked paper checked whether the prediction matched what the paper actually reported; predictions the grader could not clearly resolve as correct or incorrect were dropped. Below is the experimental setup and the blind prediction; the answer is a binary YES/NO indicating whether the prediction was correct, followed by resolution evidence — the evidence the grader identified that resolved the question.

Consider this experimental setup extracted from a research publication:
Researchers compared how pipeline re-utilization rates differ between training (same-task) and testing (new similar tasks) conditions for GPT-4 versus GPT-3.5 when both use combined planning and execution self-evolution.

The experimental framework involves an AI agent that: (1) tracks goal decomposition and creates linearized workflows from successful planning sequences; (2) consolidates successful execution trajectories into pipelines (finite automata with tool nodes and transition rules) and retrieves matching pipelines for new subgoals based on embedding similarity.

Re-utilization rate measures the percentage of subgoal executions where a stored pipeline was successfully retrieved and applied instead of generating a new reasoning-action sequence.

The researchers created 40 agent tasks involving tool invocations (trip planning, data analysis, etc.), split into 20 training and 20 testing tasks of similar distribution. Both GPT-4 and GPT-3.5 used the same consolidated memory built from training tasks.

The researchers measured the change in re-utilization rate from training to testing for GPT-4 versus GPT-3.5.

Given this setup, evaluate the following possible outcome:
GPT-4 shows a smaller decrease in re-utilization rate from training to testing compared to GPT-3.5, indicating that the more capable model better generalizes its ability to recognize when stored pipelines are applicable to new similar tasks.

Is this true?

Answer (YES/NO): YES